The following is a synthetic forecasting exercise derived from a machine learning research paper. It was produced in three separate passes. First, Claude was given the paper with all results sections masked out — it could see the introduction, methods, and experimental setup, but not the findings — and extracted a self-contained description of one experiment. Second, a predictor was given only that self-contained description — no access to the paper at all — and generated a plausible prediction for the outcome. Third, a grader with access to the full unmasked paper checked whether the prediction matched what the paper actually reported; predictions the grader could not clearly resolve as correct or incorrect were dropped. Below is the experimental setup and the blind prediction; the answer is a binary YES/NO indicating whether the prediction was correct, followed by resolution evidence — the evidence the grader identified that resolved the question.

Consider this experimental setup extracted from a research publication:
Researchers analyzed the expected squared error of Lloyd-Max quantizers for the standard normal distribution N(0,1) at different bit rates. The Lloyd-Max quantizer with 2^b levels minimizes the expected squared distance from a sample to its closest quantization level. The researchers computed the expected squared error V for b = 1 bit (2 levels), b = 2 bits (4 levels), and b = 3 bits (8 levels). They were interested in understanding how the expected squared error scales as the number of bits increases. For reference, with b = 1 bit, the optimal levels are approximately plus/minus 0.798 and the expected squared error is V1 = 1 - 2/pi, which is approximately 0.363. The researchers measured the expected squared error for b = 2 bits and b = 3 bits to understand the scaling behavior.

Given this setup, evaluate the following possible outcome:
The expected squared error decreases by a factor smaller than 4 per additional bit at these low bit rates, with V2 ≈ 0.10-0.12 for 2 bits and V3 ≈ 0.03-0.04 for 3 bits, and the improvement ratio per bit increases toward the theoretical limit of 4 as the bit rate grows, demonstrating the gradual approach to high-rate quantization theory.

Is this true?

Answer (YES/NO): YES